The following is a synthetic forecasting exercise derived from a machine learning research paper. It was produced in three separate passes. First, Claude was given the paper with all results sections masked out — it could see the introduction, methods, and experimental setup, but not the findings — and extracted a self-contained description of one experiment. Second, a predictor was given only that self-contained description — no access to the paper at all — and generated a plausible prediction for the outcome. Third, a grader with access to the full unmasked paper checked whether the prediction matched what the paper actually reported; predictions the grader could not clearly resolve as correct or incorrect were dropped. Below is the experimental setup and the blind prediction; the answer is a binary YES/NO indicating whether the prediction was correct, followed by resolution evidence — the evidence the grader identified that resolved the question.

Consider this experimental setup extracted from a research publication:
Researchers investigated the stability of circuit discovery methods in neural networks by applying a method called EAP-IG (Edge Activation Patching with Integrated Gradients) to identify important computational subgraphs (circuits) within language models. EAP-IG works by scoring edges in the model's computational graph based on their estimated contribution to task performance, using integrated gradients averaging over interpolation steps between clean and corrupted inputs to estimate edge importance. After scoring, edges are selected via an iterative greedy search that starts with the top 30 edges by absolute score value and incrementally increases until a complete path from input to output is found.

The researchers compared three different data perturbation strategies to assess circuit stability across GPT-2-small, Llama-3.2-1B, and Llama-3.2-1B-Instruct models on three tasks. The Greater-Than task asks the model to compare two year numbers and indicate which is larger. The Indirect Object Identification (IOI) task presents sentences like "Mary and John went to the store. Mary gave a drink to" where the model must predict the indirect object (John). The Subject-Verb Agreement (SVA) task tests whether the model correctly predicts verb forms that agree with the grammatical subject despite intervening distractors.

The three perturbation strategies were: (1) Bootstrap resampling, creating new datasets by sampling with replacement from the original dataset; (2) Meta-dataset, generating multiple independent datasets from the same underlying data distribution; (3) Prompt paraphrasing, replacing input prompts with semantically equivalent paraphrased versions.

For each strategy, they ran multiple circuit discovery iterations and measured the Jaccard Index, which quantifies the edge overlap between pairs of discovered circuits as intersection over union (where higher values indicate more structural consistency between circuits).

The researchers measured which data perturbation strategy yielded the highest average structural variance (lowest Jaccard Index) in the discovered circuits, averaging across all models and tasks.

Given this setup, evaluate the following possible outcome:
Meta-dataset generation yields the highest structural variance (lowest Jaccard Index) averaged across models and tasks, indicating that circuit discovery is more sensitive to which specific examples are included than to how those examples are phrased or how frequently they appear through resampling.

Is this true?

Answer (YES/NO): NO